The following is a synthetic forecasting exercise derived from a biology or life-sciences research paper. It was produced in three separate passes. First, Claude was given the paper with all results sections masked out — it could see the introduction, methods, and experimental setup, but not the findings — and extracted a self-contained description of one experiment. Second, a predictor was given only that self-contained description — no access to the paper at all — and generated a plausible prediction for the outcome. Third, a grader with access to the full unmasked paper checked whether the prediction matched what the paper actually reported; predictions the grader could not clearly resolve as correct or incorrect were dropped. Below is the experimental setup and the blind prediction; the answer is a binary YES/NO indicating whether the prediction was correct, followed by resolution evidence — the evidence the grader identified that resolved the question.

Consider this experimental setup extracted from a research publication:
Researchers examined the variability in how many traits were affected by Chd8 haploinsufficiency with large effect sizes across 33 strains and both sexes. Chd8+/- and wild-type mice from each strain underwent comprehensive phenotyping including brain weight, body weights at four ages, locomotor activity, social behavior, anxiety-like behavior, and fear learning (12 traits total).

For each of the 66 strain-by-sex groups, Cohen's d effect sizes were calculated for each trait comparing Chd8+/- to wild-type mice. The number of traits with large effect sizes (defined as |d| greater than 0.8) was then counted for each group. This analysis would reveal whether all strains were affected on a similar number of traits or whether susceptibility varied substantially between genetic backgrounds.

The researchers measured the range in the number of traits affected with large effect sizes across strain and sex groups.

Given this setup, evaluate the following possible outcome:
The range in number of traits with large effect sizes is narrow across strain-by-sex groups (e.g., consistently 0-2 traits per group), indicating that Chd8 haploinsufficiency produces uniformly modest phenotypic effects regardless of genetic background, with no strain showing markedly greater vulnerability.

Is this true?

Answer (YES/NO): NO